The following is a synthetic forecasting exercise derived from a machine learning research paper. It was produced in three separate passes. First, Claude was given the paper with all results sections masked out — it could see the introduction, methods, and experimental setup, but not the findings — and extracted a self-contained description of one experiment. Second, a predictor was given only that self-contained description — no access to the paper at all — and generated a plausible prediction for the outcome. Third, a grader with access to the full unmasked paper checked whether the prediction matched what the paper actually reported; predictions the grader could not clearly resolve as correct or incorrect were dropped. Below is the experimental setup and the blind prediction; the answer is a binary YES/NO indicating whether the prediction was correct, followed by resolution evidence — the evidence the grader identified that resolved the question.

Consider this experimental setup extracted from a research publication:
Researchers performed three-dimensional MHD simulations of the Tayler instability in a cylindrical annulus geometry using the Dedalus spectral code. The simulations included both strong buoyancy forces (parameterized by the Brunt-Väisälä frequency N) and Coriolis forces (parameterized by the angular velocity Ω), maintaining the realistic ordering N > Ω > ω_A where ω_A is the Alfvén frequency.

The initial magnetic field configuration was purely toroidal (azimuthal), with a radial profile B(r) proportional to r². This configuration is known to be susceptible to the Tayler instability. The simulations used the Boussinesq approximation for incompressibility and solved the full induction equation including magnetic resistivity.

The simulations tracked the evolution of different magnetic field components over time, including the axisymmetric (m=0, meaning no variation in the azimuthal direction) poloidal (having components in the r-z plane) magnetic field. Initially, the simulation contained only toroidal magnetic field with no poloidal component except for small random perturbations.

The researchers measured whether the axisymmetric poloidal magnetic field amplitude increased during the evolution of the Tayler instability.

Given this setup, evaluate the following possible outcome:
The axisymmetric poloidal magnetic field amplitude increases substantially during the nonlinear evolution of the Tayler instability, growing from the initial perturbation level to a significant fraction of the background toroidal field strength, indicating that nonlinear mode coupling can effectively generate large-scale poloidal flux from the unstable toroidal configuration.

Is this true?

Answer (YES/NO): NO